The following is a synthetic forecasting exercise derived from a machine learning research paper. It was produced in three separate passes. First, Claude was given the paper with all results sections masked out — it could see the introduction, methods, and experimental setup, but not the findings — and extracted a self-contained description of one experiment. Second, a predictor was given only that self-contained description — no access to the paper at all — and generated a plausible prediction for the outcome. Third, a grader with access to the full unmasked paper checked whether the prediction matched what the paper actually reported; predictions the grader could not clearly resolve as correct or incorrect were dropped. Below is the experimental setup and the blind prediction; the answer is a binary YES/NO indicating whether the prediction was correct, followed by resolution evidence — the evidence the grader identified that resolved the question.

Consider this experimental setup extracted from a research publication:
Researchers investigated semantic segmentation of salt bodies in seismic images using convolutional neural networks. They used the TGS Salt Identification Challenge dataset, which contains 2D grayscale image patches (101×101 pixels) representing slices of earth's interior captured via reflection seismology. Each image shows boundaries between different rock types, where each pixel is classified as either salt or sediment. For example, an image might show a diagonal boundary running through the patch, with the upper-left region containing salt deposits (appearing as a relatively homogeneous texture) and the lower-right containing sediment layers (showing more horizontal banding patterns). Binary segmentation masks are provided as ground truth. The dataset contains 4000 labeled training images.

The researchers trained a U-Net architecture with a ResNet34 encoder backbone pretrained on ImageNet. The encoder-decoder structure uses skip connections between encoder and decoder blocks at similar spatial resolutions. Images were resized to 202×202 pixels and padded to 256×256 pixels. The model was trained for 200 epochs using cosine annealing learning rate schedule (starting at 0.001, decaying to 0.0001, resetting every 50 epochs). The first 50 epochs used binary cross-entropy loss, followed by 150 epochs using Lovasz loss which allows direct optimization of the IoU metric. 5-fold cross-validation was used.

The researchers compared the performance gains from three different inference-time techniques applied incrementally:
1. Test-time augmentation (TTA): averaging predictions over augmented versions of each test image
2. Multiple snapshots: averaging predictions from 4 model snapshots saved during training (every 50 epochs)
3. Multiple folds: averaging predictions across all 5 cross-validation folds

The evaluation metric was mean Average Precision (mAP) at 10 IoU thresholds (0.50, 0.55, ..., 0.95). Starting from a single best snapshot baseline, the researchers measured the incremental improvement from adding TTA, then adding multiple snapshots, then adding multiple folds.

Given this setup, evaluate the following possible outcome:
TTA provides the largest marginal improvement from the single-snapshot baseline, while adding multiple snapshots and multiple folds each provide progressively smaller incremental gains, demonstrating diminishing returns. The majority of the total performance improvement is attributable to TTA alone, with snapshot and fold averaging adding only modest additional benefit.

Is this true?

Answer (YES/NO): NO